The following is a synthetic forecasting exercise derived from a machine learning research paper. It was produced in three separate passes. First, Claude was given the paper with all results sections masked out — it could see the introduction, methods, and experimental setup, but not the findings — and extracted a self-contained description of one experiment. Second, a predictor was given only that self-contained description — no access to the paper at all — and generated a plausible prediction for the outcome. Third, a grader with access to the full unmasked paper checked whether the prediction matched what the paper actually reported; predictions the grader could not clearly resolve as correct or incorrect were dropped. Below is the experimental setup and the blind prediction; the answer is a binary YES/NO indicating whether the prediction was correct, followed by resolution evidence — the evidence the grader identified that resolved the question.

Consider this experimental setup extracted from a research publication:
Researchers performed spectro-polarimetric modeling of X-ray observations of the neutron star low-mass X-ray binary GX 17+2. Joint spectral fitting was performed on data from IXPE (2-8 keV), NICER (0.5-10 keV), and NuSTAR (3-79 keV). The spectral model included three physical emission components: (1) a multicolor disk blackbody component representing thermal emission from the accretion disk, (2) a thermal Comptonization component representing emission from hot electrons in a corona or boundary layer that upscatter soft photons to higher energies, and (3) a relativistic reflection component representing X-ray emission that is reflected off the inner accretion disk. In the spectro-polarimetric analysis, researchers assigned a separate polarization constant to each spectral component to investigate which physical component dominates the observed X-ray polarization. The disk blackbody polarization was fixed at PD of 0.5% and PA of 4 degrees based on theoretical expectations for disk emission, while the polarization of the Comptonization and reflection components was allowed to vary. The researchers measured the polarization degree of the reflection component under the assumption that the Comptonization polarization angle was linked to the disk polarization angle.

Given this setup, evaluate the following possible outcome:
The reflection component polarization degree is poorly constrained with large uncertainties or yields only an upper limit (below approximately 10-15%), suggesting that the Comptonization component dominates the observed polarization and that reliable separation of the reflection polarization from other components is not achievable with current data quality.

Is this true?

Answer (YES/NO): NO